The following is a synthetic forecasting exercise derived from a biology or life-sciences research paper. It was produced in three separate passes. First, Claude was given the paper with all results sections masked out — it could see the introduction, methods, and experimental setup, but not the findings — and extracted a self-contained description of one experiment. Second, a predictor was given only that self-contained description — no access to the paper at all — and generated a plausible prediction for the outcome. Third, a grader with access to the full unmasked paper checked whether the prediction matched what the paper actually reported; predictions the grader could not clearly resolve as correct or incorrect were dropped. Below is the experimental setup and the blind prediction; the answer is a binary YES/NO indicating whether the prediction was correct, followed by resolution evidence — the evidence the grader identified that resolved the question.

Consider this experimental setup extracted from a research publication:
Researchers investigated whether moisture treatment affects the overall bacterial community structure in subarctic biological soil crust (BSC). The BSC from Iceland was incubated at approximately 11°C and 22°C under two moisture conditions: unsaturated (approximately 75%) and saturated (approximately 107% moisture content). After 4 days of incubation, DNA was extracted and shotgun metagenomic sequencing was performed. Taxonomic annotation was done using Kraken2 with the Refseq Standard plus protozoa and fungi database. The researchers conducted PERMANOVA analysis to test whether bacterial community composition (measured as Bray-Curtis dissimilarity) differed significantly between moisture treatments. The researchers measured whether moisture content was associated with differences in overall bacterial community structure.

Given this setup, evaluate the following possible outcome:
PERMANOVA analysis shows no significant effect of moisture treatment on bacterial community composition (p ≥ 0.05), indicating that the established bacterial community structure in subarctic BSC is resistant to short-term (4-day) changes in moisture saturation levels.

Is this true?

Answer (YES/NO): NO